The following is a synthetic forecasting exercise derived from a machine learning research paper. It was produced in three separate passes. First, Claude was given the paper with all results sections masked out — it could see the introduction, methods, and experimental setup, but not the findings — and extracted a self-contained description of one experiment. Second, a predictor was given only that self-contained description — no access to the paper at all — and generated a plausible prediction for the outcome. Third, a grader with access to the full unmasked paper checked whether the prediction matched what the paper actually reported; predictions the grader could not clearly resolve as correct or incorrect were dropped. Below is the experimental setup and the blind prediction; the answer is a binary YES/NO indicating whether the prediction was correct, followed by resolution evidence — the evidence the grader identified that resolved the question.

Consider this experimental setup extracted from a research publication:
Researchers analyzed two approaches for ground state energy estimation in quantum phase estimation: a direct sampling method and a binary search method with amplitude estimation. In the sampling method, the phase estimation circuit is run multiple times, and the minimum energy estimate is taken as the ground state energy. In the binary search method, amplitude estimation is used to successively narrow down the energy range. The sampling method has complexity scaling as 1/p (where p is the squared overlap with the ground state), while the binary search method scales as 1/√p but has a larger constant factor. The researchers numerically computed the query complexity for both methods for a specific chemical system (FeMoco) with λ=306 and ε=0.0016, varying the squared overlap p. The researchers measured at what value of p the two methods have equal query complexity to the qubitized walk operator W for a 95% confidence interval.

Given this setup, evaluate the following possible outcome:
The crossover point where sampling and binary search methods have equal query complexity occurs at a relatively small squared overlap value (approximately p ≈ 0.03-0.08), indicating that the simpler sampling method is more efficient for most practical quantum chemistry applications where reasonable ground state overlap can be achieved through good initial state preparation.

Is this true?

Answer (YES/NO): NO